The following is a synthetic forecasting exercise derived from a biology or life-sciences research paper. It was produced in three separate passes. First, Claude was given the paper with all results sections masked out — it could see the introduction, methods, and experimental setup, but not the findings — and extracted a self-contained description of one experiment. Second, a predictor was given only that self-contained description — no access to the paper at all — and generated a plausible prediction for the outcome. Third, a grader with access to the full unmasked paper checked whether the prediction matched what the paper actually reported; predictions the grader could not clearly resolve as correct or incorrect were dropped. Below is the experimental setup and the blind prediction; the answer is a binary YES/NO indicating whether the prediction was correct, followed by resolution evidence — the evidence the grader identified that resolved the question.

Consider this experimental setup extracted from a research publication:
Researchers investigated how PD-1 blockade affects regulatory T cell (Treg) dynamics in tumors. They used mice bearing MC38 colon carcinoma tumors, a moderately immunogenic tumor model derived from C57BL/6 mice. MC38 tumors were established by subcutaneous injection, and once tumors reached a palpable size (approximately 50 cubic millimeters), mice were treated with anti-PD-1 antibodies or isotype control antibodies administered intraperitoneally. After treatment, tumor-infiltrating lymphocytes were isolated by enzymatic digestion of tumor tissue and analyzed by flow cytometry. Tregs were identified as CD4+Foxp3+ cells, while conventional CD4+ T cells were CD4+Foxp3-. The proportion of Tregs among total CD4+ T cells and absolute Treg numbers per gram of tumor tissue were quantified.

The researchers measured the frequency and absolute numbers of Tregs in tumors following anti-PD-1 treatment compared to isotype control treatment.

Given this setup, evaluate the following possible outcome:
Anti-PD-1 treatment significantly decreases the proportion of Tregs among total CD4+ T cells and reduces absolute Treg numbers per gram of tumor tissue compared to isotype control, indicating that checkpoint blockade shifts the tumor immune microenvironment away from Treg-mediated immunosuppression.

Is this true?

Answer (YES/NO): NO